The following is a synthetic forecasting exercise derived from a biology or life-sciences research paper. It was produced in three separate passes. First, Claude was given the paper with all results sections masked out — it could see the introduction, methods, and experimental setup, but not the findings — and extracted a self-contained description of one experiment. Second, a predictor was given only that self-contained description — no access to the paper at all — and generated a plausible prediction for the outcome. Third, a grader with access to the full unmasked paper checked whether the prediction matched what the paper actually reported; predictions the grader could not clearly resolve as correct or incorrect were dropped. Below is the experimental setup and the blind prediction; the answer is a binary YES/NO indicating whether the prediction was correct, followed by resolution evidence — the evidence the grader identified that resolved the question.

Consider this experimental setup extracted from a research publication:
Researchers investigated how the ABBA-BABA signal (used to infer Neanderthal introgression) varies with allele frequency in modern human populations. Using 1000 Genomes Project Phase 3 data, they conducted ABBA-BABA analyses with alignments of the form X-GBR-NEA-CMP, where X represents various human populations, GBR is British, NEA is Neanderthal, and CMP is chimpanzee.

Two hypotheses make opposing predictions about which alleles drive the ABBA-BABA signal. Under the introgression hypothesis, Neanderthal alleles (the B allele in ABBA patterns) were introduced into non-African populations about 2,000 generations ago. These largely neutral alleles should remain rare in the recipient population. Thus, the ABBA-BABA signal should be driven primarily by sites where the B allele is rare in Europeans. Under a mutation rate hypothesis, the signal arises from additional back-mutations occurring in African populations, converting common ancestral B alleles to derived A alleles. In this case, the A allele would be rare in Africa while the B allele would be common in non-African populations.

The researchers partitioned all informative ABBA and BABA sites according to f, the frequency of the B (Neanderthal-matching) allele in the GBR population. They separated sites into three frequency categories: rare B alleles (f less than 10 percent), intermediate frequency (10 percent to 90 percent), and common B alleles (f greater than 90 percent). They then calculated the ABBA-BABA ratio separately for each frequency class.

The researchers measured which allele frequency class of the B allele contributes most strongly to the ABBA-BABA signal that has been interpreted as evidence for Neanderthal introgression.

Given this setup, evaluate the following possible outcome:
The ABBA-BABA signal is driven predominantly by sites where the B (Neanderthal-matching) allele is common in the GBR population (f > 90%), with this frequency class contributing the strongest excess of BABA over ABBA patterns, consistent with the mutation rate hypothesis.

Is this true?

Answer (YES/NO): NO